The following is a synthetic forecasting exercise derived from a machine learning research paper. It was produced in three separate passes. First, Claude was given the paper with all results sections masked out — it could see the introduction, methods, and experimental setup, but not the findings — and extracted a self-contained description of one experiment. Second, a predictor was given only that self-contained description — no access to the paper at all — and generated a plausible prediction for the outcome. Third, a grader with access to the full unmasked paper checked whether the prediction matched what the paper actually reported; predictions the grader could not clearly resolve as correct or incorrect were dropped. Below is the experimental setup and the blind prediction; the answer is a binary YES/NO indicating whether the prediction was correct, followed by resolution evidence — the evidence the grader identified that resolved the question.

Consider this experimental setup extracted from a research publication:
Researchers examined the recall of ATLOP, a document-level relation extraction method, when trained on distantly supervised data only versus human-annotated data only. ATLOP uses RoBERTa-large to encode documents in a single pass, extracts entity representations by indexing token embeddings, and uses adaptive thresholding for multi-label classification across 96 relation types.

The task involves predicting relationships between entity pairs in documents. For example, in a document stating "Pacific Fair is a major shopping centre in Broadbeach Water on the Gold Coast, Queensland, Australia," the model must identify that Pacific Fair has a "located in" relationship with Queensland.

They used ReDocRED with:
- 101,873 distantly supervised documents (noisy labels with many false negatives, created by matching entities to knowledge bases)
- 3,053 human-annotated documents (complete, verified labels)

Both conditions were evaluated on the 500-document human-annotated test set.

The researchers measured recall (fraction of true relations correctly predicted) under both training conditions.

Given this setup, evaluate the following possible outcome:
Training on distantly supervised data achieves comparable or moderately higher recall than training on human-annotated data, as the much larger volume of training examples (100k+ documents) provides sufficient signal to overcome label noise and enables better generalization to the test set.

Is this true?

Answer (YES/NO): NO